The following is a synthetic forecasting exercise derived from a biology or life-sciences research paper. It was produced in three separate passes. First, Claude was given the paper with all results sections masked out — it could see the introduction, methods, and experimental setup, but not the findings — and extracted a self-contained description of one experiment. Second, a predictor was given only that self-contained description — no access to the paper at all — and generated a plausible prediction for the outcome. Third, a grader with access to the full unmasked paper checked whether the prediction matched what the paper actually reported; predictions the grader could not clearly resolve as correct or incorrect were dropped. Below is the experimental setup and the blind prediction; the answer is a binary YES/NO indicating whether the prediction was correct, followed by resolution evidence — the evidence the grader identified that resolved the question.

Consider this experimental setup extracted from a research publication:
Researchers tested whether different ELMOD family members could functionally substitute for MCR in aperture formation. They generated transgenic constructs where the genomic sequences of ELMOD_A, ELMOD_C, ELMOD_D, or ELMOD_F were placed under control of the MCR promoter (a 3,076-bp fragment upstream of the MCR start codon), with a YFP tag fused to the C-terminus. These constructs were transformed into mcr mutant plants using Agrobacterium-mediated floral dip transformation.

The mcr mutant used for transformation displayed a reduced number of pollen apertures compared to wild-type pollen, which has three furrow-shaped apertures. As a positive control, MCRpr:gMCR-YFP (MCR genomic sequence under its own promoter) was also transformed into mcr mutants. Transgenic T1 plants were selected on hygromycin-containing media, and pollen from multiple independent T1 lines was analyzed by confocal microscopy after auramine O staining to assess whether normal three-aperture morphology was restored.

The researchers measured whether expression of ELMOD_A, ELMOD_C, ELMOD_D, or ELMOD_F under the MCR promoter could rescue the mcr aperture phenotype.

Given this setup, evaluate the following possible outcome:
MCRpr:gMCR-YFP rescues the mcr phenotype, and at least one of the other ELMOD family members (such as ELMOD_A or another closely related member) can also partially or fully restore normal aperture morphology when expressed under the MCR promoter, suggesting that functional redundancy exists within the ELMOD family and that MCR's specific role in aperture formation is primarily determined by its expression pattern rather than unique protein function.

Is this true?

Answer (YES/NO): YES